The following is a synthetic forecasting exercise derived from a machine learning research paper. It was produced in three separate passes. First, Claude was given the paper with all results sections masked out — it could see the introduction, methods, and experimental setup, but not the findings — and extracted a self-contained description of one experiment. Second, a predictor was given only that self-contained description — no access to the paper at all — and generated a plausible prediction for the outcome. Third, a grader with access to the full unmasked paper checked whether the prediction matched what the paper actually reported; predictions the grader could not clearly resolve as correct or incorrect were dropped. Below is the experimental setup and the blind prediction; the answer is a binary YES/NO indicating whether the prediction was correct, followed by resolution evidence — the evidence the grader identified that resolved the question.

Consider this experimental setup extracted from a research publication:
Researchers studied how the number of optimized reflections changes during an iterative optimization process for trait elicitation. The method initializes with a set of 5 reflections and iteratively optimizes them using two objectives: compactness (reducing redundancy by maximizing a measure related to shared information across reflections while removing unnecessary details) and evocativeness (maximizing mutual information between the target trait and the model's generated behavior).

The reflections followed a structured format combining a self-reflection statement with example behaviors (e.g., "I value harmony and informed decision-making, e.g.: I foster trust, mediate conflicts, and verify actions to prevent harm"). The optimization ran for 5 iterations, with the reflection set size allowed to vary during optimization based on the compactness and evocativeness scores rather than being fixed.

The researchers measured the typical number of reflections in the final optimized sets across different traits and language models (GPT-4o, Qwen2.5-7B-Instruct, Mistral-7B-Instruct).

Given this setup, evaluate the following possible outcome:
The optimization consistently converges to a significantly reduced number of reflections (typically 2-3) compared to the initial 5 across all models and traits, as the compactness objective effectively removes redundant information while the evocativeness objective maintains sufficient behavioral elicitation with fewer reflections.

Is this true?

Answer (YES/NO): NO